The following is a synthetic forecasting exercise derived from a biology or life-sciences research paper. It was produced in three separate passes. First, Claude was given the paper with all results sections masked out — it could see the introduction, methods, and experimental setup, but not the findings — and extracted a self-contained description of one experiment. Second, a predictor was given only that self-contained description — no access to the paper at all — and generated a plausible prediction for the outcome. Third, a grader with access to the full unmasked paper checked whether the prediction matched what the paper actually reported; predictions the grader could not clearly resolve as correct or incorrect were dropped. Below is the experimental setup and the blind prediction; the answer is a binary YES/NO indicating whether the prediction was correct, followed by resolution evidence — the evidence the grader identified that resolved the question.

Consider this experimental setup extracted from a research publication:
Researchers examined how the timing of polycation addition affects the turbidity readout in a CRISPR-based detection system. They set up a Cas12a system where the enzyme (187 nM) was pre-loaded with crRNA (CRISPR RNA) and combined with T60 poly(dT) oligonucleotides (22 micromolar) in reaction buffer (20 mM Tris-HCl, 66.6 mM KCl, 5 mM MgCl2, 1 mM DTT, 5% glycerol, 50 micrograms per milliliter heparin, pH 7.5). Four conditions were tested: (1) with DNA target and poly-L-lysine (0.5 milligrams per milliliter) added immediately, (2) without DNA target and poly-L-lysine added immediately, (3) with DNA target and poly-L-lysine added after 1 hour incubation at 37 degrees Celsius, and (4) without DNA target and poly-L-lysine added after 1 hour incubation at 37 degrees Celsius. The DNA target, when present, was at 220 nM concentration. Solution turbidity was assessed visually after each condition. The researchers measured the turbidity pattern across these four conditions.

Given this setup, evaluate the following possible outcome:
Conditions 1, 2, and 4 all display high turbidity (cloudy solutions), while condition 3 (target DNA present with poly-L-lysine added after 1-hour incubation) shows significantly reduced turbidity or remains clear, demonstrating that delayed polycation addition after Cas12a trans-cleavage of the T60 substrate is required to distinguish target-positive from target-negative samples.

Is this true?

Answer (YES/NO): YES